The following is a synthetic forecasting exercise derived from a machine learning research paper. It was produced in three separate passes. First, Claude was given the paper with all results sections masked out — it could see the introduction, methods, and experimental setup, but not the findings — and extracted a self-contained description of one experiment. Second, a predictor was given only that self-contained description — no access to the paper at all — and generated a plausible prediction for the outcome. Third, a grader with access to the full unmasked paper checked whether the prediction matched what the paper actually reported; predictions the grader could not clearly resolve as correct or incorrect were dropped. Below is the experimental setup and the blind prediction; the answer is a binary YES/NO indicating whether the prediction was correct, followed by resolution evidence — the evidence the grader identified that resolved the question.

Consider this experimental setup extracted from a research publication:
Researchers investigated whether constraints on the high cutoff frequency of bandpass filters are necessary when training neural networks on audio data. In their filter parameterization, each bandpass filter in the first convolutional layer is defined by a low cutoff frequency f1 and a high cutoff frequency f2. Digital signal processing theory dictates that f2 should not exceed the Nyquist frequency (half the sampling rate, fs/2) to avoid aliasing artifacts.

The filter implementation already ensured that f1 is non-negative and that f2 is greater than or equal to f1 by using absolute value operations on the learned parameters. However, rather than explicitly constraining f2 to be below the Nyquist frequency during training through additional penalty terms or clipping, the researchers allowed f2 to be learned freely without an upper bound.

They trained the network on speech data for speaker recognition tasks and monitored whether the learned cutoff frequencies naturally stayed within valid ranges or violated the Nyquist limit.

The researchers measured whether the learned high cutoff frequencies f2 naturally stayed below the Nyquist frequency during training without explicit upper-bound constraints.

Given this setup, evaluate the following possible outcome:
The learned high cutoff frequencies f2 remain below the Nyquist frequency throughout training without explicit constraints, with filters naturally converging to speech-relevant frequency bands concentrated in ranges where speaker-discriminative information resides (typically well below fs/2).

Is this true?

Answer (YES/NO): YES